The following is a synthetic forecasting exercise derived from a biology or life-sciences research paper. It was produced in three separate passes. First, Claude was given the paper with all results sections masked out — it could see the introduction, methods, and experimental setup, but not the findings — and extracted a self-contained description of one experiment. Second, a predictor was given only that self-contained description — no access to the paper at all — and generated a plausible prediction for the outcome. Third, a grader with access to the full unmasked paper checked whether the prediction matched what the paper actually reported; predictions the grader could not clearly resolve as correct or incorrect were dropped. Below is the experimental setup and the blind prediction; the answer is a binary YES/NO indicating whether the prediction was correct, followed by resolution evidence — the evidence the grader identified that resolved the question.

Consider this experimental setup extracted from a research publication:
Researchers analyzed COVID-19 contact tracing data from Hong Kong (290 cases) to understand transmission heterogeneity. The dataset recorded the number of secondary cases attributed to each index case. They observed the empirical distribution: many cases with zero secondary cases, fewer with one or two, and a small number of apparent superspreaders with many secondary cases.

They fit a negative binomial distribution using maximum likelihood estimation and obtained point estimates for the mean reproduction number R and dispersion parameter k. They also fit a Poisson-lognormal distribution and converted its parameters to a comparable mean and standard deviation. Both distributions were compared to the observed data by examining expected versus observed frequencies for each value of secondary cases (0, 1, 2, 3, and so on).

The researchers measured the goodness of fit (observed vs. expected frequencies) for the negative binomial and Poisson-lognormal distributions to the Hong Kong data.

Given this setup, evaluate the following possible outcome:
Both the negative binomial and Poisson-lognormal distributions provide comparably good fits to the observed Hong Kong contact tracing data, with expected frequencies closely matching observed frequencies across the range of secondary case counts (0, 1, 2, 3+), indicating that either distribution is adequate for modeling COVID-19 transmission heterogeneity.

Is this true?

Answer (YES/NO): NO